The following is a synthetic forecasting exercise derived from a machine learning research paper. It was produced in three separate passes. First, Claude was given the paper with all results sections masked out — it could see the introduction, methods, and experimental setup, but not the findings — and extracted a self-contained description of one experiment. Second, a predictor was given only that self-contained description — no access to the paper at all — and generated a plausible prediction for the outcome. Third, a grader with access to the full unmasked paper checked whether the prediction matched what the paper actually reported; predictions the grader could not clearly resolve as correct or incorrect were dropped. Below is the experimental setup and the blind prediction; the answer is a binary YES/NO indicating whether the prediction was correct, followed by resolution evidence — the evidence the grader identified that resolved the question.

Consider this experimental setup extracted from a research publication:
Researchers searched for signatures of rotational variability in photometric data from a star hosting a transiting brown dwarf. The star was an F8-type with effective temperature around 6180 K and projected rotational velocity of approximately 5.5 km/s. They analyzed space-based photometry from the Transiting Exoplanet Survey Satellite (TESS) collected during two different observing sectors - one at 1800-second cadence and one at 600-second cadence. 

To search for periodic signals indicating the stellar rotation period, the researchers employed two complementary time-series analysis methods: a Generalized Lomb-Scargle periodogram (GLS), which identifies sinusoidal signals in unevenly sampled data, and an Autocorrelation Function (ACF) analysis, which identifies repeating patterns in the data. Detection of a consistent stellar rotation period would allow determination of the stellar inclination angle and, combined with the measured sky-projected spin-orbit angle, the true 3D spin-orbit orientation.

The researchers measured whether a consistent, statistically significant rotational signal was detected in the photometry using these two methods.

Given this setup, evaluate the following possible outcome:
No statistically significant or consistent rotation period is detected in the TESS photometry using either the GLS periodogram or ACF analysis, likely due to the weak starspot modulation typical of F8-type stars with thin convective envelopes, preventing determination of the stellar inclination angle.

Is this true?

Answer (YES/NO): YES